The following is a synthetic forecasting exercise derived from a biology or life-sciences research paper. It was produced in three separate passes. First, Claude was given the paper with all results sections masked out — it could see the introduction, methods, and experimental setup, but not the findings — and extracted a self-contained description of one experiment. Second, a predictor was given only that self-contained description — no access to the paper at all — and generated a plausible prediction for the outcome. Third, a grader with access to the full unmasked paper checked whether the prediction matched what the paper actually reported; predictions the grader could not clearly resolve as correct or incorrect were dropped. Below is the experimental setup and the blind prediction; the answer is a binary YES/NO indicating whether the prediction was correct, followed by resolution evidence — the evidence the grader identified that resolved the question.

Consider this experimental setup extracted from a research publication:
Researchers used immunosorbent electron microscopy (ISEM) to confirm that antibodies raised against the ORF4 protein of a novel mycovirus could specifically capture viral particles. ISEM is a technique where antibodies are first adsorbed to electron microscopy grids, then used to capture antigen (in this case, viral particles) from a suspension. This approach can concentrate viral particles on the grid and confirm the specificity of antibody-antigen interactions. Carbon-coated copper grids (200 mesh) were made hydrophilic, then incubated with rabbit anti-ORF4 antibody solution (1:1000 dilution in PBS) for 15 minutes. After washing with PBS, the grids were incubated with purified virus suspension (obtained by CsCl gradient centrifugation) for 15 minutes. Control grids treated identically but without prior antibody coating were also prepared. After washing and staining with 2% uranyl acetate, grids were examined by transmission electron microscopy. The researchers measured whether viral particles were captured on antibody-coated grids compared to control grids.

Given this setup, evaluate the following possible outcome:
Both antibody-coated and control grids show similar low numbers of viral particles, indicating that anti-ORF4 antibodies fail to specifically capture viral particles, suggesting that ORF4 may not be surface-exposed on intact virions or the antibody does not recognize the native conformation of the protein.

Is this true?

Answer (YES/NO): NO